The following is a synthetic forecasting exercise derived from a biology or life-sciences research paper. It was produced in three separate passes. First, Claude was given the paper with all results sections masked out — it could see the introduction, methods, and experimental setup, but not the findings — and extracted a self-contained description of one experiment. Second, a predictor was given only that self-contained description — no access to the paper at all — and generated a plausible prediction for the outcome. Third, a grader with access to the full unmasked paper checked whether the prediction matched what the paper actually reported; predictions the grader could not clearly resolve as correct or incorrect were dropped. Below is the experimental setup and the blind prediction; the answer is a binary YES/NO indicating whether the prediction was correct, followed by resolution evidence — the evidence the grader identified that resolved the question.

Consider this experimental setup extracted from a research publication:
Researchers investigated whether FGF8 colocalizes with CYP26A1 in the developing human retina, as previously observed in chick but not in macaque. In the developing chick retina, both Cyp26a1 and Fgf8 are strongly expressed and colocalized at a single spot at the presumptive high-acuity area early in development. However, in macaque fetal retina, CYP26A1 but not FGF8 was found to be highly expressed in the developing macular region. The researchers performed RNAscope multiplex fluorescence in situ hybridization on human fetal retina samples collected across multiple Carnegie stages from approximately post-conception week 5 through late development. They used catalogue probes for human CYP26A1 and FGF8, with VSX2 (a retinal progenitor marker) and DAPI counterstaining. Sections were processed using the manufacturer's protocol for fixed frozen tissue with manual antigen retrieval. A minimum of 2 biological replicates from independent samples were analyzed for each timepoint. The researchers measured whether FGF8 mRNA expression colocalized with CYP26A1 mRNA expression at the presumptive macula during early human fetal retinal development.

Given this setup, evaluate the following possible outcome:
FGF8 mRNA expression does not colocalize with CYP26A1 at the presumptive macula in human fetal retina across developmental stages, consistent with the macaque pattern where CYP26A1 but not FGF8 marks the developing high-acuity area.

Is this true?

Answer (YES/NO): YES